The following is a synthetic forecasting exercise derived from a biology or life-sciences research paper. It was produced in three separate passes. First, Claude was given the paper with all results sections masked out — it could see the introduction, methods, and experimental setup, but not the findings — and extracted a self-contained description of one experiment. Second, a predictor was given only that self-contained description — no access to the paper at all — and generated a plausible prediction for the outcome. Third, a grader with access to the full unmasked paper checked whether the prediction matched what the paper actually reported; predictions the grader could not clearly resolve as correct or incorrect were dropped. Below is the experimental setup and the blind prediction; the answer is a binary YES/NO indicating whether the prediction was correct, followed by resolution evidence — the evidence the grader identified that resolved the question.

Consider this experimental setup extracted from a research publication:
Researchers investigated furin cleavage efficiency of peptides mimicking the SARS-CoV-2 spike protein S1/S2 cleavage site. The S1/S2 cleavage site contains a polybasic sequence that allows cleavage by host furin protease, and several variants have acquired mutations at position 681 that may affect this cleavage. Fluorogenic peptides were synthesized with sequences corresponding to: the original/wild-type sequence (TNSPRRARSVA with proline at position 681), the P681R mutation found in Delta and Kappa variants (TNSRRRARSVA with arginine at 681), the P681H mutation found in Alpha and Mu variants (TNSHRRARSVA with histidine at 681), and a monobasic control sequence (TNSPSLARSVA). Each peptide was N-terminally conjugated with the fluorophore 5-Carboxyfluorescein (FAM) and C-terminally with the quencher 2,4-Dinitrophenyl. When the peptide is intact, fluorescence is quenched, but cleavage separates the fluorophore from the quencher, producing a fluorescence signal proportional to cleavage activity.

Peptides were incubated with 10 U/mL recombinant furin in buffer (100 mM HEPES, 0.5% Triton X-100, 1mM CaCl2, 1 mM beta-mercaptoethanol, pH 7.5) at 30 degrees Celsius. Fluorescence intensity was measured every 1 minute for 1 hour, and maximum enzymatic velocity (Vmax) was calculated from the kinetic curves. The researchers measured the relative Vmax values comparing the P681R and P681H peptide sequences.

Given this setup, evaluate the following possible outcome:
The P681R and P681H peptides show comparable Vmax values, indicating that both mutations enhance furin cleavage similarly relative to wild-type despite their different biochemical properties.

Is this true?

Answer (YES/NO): NO